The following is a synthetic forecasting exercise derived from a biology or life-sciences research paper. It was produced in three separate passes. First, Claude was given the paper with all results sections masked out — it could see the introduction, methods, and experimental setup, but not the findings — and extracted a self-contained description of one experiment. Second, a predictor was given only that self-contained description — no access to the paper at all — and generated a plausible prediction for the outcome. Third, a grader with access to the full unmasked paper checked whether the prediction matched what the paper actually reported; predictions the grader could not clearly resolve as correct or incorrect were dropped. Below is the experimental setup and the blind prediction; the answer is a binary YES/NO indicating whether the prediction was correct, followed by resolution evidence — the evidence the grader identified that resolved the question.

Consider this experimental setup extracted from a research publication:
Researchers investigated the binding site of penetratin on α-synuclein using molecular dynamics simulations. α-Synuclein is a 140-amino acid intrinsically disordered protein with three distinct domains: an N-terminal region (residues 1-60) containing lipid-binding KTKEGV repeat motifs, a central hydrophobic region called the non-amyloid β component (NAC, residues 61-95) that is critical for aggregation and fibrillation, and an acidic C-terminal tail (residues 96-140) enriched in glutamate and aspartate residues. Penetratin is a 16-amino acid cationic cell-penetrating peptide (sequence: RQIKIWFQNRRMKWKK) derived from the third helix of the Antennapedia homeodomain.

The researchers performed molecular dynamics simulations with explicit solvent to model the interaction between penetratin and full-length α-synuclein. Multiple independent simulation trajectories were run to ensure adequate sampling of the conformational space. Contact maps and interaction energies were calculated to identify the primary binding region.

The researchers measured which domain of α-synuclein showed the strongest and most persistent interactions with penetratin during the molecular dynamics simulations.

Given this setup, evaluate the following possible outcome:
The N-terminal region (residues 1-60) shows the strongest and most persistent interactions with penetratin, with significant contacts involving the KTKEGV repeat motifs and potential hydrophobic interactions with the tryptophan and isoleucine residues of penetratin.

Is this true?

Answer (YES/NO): NO